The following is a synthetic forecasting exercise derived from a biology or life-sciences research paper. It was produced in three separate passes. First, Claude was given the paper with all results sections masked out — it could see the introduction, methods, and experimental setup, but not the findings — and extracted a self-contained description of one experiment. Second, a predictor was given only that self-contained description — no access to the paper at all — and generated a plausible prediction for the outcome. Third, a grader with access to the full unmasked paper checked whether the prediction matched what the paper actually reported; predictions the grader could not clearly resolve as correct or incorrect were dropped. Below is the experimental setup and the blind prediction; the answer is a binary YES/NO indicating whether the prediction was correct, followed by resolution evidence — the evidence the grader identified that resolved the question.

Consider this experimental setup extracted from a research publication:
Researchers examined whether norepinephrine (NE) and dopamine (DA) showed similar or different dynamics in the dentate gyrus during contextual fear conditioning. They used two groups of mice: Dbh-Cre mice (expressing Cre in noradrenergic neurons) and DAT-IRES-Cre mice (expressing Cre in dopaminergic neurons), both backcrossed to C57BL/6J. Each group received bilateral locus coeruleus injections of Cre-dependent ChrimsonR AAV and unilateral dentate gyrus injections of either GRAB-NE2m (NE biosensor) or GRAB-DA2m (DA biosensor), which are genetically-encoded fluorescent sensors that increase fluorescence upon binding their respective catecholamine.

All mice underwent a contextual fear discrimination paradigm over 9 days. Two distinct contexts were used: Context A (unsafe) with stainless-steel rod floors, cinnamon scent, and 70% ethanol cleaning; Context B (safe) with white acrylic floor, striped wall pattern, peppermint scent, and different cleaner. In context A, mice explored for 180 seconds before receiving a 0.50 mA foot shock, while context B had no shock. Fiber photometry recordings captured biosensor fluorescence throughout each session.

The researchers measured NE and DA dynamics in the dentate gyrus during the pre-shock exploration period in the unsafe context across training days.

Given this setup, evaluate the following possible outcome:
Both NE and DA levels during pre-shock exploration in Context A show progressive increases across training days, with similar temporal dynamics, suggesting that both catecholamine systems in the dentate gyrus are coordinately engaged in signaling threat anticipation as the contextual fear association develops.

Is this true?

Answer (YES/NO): NO